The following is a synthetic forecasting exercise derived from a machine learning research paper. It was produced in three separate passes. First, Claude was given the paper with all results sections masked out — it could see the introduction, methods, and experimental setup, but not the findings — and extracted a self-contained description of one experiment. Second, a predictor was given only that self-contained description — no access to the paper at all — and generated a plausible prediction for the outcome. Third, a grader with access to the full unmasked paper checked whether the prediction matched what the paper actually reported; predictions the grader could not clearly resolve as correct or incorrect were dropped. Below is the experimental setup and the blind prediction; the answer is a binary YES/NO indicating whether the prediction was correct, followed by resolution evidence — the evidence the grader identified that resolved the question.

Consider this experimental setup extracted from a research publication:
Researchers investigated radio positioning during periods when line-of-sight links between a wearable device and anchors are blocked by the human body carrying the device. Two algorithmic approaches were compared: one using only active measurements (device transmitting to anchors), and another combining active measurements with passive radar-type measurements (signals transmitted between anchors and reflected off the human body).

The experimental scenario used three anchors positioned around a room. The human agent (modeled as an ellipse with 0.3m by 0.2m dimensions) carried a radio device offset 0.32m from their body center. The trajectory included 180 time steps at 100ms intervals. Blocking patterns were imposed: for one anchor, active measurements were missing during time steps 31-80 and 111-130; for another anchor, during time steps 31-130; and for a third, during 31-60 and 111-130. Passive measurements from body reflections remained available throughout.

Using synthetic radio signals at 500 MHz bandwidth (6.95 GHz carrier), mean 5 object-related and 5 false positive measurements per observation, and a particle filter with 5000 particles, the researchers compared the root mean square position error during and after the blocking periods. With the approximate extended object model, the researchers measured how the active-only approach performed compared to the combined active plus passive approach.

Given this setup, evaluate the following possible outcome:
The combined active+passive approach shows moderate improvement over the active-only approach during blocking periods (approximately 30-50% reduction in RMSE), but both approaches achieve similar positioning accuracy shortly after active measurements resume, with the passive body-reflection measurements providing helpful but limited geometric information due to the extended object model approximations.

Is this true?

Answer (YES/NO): NO